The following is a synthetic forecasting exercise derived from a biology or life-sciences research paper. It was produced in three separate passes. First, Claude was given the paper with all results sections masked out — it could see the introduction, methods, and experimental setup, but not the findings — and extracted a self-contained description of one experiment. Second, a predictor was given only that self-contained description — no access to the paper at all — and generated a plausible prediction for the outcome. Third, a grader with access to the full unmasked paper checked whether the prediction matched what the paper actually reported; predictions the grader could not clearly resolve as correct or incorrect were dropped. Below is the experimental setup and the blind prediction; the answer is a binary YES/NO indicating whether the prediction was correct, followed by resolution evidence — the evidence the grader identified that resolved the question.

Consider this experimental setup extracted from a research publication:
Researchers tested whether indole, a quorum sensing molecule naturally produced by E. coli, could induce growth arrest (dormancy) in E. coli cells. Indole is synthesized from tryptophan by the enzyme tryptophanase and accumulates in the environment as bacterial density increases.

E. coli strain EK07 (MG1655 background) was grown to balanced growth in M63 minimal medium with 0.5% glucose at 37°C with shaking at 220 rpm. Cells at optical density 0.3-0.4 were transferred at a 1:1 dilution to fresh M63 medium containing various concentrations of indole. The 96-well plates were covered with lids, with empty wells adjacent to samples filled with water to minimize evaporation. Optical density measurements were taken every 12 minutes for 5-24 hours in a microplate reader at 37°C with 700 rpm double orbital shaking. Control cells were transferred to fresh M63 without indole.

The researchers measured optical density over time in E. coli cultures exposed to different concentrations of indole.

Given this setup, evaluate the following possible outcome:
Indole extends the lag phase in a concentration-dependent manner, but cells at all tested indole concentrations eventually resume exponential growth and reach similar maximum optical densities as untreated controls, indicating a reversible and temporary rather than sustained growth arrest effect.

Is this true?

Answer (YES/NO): NO